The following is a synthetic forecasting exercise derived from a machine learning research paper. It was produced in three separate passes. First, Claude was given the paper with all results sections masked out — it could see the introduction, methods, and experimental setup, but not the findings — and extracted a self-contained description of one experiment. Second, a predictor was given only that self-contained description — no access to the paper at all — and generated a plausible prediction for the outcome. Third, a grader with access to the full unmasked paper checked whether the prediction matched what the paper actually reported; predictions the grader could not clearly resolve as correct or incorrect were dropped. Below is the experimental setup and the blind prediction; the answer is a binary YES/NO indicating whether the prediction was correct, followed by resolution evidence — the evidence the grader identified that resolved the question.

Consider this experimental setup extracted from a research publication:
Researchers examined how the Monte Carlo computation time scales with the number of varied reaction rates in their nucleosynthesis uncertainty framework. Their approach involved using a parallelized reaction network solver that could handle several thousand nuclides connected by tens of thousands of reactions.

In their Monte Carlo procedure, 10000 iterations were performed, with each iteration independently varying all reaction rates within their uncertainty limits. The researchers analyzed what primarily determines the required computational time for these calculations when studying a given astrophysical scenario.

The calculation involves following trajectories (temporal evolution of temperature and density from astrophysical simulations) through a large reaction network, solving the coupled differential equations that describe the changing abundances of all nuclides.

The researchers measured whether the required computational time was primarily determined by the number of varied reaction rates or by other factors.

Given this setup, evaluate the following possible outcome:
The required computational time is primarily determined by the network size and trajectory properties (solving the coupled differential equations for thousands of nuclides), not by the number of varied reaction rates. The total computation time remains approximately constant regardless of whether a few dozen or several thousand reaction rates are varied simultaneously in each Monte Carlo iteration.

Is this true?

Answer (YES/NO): YES